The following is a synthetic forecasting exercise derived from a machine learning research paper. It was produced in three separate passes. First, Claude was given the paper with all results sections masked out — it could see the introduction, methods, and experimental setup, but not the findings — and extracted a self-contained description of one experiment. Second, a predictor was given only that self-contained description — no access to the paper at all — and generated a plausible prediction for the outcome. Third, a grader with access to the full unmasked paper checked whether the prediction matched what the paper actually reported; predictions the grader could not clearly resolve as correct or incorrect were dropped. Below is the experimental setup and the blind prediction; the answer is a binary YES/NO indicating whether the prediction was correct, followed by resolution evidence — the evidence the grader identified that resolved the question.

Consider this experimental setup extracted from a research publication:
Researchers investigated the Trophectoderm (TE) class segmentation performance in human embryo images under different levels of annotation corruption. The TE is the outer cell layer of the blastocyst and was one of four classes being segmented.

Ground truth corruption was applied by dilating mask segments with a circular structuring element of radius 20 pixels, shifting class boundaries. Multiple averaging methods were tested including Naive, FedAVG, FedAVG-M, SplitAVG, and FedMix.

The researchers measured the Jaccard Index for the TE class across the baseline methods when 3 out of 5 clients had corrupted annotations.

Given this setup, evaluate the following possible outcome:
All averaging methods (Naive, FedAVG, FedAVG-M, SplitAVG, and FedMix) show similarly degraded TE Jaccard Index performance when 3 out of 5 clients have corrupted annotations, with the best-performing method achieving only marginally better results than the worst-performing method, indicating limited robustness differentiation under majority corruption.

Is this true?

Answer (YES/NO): NO